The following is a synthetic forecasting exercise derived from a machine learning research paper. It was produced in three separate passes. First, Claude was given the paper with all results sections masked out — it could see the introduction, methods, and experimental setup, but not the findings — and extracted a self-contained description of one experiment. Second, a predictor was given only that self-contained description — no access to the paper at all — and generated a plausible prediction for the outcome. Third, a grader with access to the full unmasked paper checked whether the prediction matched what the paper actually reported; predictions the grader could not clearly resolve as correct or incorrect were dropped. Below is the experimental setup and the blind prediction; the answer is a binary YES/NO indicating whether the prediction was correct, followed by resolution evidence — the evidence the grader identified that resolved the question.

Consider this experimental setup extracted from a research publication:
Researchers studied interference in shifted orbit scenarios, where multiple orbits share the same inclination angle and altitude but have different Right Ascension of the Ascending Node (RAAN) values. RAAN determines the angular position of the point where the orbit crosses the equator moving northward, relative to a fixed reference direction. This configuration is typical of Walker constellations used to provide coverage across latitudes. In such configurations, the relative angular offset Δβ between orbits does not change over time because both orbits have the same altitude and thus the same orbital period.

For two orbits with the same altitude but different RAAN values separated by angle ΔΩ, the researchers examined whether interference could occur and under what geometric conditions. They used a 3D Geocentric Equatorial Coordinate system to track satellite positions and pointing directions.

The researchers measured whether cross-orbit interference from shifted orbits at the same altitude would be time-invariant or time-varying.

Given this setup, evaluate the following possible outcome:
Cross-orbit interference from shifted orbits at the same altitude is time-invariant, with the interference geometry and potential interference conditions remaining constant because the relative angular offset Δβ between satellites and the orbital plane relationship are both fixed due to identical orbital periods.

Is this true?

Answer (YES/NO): NO